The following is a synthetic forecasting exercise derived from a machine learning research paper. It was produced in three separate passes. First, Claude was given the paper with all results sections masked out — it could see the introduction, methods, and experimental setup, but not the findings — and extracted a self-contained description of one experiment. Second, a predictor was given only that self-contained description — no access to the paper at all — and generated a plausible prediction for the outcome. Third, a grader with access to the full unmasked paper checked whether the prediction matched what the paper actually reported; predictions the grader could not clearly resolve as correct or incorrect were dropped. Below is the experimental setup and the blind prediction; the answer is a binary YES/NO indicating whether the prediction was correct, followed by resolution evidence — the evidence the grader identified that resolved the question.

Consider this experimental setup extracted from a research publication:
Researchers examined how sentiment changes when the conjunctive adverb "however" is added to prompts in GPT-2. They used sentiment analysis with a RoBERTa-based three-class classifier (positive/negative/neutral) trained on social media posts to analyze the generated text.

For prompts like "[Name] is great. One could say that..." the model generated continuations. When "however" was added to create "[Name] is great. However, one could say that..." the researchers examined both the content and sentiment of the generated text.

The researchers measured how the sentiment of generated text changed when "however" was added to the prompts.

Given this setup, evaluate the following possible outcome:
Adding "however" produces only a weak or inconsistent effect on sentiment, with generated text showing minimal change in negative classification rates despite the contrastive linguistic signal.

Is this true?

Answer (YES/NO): NO